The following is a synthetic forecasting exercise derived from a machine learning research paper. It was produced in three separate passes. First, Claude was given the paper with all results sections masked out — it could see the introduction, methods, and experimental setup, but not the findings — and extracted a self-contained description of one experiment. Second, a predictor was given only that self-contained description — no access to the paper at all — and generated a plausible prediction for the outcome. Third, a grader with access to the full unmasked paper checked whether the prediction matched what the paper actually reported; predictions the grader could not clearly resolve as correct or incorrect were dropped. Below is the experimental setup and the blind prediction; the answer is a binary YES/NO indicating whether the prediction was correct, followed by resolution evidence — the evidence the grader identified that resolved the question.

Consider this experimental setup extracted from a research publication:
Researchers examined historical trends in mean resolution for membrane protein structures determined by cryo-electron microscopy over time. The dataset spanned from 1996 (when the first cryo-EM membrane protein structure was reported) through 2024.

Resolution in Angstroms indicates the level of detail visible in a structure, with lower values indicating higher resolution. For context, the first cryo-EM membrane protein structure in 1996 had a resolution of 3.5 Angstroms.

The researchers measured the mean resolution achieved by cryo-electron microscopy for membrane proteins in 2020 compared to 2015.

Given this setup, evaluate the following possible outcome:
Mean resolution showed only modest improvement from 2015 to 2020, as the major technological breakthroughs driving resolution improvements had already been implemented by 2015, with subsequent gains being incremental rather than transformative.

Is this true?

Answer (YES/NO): NO